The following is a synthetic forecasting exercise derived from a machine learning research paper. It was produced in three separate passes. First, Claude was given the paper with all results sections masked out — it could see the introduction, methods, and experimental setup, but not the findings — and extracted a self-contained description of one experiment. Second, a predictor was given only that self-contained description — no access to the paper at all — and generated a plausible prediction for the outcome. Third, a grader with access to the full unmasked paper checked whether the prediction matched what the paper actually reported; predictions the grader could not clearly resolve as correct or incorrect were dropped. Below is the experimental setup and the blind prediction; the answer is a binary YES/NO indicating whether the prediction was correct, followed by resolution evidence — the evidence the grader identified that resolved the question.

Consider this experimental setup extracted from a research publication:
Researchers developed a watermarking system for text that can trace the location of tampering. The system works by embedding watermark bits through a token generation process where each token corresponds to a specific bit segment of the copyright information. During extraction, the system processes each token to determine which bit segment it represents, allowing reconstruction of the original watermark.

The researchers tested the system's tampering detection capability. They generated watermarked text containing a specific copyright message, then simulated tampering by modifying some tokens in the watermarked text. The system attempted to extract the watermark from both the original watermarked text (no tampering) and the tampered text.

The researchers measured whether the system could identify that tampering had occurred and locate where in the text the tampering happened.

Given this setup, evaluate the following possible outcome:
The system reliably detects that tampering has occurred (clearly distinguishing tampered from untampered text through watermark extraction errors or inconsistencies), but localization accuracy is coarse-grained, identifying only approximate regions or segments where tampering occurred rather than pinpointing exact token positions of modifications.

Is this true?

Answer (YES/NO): NO